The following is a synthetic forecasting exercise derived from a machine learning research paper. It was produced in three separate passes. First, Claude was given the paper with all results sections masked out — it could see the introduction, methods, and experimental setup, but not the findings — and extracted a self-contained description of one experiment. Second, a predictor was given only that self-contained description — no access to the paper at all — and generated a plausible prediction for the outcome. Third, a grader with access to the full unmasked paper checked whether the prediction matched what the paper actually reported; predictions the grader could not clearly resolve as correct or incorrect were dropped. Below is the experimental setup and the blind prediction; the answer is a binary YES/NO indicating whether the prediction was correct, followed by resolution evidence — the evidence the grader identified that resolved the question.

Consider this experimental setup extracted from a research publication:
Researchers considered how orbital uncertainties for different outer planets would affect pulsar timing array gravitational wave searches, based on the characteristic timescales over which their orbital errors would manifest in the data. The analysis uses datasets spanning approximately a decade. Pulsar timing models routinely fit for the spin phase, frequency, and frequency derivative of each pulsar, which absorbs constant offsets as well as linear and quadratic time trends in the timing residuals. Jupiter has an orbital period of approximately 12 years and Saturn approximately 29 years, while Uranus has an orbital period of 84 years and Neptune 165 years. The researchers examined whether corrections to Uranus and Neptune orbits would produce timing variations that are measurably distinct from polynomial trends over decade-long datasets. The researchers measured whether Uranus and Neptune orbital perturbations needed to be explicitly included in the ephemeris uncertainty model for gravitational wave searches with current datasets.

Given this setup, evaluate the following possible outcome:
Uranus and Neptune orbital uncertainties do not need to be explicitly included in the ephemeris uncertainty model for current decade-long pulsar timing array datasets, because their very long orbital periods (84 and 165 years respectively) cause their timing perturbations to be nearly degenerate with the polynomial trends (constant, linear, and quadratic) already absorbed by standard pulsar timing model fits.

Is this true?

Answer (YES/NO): YES